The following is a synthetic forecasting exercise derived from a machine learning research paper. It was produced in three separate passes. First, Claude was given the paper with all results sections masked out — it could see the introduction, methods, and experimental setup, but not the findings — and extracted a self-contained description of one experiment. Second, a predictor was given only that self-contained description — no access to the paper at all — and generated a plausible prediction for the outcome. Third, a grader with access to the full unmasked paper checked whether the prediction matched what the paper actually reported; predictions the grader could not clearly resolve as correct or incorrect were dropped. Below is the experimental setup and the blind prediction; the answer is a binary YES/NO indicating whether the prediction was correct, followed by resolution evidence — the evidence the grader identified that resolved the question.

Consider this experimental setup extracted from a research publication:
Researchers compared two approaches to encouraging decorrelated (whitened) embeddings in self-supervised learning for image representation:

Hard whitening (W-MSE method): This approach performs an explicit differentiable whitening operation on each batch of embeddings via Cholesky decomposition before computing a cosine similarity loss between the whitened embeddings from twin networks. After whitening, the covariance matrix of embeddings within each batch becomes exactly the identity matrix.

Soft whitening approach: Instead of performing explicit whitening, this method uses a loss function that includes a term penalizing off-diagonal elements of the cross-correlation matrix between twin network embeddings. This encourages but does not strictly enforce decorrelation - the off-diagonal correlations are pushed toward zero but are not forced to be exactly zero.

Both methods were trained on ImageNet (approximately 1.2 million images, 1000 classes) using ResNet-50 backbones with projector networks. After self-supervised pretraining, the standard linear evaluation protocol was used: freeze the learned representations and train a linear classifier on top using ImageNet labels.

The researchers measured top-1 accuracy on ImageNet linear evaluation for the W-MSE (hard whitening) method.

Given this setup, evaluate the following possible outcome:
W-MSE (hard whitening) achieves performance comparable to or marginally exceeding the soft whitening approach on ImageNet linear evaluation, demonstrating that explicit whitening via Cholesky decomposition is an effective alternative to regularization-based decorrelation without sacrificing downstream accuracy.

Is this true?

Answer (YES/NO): NO